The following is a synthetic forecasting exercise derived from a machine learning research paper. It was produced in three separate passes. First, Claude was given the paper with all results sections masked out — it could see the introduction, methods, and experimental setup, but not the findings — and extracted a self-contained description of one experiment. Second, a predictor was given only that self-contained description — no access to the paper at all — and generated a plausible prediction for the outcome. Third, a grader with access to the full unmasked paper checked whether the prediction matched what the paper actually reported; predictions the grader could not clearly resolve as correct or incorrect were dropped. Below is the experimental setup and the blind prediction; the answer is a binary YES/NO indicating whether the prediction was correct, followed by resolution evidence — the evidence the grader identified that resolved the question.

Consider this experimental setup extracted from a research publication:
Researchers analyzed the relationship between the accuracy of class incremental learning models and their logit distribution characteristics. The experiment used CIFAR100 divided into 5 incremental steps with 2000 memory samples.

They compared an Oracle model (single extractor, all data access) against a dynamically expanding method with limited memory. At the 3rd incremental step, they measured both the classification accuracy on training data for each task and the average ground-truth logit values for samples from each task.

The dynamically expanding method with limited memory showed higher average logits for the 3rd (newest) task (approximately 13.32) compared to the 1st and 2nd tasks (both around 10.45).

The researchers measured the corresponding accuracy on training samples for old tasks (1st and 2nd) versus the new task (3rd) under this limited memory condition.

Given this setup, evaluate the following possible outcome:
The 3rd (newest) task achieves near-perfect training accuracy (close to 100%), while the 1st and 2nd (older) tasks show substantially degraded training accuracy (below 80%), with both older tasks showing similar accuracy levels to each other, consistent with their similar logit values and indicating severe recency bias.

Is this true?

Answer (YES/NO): NO